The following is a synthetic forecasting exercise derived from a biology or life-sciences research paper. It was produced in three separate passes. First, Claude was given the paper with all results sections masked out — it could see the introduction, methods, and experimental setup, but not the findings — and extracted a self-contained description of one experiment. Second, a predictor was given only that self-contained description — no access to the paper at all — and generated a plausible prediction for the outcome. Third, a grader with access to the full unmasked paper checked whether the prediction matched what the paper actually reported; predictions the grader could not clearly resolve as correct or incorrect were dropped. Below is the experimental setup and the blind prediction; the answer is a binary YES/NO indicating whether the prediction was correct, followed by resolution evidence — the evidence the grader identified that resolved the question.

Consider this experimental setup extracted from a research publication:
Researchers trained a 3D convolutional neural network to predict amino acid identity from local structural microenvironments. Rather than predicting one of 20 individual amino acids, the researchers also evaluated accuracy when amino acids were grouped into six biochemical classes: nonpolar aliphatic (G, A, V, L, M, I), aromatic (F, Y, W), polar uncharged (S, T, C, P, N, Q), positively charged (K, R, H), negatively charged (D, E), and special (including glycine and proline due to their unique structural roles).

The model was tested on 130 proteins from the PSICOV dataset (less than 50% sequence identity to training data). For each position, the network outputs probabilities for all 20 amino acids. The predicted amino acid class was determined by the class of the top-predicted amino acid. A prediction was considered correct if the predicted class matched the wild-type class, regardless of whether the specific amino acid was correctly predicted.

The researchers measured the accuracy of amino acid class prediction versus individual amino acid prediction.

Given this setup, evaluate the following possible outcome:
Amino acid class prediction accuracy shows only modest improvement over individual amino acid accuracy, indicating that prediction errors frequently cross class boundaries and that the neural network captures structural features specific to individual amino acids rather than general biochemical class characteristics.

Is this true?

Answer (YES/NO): YES